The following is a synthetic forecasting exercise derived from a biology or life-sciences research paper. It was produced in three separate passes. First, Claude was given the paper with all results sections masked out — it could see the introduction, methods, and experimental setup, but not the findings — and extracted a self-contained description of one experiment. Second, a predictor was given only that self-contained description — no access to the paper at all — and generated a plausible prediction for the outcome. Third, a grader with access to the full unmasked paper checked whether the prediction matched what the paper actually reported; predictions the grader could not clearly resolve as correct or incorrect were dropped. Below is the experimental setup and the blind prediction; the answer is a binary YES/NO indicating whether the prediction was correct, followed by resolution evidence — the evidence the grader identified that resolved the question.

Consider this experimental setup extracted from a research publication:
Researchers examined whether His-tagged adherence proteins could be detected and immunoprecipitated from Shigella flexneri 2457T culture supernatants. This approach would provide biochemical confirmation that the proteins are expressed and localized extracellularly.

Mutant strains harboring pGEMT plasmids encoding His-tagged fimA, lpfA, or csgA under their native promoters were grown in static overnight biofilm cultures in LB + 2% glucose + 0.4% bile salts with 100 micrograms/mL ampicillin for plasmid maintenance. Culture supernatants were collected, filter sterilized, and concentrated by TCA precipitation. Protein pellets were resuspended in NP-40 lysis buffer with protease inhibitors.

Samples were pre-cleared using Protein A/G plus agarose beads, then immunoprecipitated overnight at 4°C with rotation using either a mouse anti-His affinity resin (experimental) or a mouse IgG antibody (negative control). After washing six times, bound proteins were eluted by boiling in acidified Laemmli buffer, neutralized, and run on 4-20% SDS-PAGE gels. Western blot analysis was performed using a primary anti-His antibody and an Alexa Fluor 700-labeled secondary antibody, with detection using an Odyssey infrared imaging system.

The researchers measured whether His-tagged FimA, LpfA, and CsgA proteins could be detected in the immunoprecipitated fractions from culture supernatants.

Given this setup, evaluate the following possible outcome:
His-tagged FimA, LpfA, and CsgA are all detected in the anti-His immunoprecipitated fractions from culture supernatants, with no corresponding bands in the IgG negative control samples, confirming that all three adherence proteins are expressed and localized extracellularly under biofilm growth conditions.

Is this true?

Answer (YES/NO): YES